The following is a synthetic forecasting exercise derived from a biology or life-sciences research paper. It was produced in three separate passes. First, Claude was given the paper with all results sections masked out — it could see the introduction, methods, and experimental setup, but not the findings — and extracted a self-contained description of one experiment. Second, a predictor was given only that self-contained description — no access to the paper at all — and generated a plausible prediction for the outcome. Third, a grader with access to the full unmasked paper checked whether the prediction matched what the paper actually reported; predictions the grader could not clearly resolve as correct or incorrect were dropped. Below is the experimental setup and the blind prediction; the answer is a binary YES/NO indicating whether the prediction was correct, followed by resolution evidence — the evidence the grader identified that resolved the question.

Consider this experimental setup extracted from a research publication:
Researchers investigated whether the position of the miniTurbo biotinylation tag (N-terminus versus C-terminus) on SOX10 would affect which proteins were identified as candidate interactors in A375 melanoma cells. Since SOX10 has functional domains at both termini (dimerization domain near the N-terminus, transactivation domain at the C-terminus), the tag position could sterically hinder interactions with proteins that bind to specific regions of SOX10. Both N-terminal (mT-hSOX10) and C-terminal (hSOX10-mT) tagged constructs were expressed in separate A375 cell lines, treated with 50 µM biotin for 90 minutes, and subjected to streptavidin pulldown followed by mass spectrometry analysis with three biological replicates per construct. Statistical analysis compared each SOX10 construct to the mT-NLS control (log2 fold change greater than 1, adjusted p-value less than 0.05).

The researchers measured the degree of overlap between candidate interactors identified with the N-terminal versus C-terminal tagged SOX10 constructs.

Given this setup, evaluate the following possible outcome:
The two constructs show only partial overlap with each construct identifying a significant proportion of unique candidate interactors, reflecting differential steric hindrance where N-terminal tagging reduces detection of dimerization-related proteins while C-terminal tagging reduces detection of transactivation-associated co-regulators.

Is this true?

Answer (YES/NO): NO